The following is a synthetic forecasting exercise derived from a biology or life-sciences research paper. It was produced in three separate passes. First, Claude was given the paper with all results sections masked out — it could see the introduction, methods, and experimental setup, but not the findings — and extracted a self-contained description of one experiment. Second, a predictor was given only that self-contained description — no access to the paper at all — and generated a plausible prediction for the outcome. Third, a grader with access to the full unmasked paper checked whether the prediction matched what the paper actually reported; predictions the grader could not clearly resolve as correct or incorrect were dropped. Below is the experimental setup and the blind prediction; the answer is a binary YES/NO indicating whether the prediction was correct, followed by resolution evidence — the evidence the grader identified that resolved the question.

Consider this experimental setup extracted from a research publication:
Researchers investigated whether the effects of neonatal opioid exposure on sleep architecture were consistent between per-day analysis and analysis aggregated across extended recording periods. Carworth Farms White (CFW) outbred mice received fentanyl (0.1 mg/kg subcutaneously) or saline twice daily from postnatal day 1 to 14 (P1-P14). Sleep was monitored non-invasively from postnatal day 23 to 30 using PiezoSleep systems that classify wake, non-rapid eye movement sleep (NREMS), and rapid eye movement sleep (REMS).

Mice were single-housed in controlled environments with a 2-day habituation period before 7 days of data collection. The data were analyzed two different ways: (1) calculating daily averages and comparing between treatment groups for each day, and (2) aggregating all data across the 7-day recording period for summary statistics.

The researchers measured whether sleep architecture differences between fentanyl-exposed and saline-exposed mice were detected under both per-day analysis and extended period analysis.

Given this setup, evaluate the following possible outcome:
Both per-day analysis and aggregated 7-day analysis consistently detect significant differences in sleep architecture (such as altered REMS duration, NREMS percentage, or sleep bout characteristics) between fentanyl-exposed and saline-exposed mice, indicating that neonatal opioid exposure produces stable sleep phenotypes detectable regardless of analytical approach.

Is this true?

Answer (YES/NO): NO